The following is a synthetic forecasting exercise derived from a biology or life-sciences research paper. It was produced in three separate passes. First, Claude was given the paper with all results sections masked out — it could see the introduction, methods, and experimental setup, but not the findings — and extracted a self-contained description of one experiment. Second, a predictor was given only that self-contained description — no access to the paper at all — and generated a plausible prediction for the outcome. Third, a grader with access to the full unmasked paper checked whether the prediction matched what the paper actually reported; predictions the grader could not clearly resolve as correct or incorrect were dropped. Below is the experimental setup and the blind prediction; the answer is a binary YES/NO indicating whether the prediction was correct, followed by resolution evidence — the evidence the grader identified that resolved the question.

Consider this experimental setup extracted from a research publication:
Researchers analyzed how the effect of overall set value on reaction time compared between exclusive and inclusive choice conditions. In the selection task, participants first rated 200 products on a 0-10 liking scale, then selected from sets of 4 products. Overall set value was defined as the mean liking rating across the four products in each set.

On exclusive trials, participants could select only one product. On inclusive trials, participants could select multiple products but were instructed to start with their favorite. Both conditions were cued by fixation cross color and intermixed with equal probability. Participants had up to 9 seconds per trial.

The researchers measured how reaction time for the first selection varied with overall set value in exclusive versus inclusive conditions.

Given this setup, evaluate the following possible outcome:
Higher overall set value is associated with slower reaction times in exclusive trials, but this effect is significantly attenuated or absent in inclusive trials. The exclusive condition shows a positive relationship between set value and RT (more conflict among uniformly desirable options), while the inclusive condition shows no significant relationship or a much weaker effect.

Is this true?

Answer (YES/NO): NO